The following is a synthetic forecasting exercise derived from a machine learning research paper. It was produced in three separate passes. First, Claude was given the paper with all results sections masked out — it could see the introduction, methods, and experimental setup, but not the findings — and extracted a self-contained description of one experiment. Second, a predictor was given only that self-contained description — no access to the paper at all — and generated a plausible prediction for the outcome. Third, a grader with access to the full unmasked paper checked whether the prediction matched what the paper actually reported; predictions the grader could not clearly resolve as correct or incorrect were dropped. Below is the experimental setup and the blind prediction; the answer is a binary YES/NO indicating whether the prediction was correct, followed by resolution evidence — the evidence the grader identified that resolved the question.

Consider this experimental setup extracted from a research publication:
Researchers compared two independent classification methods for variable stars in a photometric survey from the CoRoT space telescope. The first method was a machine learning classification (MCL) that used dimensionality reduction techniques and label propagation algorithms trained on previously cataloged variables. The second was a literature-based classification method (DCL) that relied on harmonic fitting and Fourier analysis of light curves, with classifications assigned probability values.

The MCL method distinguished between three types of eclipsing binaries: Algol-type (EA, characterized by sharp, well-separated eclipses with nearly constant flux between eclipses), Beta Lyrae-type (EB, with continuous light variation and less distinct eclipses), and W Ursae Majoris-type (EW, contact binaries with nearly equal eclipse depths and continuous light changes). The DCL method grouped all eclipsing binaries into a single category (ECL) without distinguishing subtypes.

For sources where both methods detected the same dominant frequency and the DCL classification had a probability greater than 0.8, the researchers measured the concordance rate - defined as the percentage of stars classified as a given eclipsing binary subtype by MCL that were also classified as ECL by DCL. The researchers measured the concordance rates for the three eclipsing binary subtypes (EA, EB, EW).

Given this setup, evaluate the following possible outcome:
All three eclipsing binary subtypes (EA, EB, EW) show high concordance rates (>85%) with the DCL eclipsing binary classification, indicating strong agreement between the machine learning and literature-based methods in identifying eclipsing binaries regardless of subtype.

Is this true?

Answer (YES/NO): NO